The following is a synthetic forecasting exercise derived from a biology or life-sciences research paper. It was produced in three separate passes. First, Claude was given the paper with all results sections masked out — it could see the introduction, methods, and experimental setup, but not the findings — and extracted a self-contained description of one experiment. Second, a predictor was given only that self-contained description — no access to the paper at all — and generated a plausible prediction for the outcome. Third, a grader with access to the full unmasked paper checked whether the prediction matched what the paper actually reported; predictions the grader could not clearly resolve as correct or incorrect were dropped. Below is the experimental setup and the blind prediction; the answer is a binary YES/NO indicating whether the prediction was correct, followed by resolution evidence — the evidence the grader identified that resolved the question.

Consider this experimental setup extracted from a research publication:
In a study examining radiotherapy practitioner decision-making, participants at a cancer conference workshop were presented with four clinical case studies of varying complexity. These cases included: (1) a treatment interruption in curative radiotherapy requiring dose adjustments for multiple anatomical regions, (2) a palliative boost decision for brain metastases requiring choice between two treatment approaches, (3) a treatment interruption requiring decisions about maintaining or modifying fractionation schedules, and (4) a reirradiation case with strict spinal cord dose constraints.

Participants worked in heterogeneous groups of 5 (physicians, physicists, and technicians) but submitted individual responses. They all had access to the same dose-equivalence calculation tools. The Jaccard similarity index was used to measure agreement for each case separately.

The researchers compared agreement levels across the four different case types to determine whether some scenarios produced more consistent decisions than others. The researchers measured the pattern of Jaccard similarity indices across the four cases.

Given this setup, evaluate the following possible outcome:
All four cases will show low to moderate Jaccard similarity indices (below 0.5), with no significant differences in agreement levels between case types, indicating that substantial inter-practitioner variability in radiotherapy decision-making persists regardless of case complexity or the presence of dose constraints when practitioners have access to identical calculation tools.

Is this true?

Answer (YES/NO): NO